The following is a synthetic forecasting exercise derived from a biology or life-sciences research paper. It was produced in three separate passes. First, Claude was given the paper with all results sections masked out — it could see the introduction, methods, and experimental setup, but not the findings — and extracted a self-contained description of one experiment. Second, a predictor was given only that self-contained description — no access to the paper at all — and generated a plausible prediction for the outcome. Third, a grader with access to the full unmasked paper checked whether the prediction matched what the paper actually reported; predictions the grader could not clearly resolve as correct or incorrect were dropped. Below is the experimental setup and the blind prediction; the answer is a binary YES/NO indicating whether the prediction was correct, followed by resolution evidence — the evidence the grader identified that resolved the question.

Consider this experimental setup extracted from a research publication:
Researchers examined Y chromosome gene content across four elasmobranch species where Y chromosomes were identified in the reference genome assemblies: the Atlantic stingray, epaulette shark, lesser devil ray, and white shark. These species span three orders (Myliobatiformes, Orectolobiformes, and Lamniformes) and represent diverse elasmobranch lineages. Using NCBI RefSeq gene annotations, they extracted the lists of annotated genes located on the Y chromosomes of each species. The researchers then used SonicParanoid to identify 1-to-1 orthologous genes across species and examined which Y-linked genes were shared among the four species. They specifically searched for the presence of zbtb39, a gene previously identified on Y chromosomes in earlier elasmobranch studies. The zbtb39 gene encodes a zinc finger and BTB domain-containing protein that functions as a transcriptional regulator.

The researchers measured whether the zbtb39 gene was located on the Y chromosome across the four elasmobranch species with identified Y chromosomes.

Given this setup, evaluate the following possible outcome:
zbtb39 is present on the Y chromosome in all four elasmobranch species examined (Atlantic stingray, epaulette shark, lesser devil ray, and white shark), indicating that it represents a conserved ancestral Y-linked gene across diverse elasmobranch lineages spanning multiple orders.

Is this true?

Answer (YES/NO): NO